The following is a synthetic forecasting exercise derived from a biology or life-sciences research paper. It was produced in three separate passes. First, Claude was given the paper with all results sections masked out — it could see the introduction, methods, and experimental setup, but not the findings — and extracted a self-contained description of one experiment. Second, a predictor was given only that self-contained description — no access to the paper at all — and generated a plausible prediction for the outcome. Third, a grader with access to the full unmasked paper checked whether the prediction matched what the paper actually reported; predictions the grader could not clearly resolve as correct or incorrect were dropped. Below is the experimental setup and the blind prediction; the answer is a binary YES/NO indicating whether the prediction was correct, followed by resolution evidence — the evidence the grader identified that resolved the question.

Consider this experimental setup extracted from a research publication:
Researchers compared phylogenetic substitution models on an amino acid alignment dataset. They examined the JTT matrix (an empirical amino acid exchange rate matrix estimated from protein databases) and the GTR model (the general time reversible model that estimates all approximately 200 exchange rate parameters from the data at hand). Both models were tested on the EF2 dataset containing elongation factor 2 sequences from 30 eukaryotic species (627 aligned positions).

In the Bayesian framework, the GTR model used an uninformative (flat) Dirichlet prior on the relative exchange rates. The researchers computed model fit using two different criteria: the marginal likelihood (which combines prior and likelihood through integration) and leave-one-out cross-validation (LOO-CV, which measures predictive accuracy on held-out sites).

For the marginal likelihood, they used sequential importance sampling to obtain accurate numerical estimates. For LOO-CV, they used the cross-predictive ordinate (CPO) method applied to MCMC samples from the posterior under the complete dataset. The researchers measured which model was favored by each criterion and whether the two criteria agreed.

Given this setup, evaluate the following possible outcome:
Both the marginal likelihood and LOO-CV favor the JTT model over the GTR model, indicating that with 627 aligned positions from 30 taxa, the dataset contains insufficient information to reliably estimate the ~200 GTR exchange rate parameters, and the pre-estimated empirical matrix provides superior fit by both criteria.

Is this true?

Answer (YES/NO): NO